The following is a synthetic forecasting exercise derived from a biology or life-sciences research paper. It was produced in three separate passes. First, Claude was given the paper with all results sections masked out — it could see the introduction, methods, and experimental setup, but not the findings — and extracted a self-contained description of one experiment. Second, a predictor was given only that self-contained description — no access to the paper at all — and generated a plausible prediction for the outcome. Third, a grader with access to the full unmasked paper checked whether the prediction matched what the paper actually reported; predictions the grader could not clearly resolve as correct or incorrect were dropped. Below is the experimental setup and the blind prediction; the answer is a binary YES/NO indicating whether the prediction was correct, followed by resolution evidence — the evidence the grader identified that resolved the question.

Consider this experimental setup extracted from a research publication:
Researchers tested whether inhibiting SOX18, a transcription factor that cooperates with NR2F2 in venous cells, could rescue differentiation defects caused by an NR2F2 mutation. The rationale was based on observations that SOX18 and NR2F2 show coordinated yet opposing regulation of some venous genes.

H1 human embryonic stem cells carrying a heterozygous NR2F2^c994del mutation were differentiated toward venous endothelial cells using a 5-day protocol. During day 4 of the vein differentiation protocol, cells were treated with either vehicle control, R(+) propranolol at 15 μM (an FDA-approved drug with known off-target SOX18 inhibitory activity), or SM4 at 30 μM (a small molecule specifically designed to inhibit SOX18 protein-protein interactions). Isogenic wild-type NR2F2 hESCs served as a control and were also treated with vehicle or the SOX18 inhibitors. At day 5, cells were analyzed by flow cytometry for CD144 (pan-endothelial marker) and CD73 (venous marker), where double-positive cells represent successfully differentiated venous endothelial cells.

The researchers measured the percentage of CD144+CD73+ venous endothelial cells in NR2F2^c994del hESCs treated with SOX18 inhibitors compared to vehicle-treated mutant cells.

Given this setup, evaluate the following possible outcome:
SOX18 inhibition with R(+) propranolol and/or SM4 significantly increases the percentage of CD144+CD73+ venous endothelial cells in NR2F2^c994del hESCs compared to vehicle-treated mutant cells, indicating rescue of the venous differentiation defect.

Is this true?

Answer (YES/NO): YES